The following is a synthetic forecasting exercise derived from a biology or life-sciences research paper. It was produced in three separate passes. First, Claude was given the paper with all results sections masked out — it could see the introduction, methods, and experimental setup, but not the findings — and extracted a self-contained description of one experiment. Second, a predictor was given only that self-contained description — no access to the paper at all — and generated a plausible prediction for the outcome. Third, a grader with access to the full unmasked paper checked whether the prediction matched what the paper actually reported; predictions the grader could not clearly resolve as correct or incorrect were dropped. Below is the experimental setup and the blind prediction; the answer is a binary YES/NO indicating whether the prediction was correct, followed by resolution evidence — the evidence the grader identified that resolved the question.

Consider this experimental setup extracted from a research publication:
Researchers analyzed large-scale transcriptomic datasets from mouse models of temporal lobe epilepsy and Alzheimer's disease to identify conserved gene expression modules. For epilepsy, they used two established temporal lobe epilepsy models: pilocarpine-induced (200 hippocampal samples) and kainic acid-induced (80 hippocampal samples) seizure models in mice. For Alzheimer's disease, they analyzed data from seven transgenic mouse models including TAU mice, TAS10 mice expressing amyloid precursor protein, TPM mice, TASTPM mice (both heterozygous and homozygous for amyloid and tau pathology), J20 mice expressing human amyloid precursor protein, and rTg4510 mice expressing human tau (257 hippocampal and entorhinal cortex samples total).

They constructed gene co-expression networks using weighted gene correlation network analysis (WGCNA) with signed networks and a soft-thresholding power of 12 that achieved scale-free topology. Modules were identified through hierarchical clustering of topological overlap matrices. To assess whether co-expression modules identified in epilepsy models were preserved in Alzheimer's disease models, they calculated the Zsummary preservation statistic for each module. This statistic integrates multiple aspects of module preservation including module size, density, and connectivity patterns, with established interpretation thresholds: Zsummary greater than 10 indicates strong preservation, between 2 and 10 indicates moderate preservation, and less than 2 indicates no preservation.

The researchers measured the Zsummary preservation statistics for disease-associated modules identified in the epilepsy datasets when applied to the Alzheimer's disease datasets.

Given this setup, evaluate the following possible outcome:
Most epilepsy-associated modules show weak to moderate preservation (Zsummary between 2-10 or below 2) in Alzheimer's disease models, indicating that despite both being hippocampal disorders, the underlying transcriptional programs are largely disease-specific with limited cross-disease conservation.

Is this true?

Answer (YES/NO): NO